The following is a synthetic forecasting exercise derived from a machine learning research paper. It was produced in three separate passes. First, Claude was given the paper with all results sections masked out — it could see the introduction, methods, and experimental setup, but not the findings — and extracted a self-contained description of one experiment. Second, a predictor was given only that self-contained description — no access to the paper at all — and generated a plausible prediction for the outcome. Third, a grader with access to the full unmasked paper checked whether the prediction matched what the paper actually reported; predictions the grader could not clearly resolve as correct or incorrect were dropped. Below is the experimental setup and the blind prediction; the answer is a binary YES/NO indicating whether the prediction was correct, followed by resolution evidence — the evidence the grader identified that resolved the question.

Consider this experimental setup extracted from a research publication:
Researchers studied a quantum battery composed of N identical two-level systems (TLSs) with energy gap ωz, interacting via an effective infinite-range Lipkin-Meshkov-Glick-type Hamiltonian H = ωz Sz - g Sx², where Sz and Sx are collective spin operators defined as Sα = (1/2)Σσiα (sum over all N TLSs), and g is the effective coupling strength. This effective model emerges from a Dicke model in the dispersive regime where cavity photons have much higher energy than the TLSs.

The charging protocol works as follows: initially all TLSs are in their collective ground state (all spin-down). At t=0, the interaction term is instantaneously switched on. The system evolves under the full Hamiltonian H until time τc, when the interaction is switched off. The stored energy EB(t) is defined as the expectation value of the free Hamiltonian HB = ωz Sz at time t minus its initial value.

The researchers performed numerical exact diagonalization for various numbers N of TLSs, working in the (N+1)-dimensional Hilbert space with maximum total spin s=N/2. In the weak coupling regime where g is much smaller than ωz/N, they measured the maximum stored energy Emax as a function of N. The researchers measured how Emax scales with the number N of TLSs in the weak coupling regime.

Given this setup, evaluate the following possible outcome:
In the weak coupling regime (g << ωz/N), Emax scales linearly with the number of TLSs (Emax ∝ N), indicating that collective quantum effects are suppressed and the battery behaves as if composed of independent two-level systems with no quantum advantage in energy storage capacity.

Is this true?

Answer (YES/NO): NO